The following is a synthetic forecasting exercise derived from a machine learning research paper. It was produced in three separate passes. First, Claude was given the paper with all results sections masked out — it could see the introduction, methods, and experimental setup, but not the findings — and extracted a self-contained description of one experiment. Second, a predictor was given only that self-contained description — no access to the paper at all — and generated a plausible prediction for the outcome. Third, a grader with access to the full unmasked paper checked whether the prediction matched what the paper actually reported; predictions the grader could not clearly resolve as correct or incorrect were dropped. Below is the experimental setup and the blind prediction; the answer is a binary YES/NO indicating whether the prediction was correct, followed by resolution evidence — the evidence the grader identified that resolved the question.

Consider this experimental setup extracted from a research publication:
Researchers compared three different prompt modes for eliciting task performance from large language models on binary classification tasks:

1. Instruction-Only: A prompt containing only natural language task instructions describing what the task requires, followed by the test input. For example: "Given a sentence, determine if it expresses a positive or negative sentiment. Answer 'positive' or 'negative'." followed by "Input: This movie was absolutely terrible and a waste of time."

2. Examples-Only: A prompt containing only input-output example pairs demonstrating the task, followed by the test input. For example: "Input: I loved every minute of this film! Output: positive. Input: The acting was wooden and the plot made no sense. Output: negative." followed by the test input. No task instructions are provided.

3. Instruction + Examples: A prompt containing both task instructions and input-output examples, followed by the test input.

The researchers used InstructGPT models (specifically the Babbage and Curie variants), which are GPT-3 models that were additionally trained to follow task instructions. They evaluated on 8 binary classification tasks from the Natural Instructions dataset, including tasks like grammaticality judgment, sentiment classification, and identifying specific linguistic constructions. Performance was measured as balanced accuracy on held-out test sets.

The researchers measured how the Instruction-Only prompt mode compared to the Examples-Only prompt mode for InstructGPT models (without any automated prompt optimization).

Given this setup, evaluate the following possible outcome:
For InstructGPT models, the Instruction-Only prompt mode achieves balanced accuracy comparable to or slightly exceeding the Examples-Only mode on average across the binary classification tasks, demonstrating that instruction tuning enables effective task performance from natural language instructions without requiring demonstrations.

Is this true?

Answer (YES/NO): YES